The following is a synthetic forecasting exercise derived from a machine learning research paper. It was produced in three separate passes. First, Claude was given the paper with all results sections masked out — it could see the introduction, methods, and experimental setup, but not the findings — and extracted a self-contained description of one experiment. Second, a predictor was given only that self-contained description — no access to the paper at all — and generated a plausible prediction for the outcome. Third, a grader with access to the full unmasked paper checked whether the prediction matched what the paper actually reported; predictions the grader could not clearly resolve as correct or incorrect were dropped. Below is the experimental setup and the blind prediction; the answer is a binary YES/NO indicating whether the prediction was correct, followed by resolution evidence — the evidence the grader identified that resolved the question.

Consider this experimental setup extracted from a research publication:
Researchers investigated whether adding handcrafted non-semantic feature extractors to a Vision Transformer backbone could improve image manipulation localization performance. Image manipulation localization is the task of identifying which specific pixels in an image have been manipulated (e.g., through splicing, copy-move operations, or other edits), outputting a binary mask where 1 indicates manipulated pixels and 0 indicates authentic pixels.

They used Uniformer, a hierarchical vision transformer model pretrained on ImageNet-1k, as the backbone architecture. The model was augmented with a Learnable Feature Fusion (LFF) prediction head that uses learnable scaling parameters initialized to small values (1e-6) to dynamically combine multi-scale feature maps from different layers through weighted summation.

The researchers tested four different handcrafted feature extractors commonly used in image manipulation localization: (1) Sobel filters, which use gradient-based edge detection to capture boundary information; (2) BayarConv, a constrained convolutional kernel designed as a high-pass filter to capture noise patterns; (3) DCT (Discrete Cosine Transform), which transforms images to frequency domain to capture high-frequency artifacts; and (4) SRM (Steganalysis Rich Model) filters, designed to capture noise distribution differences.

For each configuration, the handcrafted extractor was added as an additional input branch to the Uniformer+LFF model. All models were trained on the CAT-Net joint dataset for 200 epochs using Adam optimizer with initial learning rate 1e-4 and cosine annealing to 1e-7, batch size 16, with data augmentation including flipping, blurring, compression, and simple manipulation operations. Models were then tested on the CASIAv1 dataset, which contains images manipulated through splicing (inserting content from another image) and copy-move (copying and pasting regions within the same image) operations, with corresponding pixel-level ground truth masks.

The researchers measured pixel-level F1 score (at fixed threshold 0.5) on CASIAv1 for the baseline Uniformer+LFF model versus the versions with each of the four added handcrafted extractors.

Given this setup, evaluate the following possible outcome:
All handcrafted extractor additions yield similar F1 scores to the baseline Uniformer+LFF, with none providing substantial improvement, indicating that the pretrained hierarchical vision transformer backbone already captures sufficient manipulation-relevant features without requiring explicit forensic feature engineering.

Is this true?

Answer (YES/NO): NO